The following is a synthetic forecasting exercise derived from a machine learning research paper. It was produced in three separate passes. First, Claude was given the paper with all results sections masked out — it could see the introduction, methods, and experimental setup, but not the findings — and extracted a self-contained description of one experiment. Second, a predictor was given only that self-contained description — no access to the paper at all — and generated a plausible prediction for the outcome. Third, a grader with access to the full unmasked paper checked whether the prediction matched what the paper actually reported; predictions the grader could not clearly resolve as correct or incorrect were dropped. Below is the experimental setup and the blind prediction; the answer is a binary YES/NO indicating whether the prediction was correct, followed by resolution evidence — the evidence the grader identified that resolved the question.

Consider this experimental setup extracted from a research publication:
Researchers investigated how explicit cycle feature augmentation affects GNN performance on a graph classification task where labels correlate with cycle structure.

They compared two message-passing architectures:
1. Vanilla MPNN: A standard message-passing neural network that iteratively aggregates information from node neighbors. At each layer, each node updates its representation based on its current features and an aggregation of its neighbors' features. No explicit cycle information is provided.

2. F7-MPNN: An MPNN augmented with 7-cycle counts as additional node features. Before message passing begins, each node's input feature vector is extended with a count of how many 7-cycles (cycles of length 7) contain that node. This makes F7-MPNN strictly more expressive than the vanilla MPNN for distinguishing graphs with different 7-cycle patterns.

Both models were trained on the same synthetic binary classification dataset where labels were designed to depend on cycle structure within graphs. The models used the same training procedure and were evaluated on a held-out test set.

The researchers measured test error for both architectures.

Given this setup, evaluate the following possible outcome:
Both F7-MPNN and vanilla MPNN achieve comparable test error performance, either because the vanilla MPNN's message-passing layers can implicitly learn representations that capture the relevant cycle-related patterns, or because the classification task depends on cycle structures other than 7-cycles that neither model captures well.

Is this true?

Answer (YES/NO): NO